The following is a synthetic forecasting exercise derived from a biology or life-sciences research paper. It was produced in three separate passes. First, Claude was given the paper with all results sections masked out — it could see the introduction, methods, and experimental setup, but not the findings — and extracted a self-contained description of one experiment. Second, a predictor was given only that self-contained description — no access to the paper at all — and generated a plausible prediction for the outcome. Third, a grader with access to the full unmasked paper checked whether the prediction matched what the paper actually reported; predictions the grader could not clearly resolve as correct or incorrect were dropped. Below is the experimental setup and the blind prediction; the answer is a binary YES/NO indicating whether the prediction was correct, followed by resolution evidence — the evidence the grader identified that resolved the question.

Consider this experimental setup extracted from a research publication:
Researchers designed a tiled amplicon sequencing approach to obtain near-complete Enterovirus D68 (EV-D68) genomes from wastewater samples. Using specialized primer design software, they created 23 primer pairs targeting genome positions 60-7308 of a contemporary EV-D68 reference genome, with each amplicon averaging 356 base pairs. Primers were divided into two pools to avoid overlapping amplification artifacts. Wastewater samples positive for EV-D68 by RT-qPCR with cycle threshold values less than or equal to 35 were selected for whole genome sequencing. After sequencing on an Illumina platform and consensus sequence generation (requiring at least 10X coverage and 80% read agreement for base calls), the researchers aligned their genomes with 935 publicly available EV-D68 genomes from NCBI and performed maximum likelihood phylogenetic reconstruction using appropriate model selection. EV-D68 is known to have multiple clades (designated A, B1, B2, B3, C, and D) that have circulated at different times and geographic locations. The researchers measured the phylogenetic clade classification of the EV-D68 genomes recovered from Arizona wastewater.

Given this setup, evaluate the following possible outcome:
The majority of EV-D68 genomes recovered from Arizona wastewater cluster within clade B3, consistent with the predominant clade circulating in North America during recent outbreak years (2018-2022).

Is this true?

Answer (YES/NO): YES